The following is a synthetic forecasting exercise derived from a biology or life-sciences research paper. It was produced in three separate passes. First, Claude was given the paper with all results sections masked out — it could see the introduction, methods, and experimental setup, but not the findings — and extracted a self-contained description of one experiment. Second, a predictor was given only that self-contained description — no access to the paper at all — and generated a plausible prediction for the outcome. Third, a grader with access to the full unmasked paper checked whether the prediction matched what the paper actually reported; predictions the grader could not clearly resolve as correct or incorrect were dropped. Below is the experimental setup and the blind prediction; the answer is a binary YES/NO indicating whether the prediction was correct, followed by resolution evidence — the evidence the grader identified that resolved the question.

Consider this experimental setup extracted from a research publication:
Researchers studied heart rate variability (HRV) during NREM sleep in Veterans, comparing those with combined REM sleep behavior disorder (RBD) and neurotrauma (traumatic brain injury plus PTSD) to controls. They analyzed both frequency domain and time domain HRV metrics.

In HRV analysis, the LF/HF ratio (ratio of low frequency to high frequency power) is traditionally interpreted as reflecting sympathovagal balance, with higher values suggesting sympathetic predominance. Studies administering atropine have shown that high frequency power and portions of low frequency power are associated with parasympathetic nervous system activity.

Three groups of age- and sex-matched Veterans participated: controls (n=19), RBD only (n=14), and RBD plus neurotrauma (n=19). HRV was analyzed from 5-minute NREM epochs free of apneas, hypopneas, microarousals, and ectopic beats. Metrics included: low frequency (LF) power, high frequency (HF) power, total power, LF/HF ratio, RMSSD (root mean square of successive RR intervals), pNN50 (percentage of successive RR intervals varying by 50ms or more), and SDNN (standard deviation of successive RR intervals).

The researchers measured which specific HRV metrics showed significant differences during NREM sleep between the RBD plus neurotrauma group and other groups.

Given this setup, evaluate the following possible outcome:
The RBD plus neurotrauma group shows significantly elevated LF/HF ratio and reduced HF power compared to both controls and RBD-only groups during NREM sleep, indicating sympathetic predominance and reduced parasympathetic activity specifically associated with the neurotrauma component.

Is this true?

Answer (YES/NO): NO